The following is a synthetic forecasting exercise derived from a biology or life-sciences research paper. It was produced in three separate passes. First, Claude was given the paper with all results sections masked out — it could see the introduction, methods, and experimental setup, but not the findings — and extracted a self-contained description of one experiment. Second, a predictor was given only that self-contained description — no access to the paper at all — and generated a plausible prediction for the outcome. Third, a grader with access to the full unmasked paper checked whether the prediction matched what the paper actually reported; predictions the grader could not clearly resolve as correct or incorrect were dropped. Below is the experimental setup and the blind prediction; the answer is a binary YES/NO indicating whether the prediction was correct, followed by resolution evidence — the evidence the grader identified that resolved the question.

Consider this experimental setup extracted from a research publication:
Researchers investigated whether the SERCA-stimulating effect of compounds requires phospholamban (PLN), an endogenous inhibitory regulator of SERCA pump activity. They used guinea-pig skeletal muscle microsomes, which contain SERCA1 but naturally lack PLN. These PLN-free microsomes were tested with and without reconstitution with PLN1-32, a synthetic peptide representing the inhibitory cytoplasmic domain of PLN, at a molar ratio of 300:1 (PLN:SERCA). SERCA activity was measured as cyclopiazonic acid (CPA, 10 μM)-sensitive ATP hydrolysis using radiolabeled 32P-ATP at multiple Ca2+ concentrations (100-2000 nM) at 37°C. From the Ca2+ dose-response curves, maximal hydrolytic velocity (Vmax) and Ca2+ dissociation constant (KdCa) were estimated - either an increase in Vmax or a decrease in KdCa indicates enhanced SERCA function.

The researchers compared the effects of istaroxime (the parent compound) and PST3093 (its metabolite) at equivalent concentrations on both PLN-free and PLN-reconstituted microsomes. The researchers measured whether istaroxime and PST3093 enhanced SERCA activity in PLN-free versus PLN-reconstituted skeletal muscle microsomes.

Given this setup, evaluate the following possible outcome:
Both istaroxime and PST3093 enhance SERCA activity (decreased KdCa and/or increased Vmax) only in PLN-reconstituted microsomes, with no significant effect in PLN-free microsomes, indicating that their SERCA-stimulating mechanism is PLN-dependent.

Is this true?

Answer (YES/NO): YES